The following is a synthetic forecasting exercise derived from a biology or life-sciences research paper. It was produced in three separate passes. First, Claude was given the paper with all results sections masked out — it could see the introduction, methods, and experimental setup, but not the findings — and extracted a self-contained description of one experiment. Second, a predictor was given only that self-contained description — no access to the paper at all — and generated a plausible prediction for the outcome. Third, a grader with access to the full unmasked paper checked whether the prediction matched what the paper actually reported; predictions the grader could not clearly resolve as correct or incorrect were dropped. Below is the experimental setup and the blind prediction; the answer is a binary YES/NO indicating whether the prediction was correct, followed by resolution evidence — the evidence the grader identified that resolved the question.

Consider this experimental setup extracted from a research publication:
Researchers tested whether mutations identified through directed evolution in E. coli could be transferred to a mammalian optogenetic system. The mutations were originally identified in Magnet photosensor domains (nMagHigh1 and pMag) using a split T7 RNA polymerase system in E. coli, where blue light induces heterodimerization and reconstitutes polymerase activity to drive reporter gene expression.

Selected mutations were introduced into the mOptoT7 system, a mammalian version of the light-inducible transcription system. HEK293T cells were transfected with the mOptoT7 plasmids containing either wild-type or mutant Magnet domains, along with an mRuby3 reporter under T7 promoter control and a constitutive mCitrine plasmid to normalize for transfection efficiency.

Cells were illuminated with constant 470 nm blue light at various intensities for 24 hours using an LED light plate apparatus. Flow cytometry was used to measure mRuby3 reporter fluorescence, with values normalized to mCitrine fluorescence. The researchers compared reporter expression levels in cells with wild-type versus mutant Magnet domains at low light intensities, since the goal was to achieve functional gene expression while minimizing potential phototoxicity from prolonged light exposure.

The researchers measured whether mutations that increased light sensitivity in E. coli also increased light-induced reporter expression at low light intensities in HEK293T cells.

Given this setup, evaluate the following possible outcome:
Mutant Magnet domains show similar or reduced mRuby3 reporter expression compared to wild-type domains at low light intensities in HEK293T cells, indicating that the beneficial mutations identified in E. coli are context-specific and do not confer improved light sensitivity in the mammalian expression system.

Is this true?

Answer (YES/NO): NO